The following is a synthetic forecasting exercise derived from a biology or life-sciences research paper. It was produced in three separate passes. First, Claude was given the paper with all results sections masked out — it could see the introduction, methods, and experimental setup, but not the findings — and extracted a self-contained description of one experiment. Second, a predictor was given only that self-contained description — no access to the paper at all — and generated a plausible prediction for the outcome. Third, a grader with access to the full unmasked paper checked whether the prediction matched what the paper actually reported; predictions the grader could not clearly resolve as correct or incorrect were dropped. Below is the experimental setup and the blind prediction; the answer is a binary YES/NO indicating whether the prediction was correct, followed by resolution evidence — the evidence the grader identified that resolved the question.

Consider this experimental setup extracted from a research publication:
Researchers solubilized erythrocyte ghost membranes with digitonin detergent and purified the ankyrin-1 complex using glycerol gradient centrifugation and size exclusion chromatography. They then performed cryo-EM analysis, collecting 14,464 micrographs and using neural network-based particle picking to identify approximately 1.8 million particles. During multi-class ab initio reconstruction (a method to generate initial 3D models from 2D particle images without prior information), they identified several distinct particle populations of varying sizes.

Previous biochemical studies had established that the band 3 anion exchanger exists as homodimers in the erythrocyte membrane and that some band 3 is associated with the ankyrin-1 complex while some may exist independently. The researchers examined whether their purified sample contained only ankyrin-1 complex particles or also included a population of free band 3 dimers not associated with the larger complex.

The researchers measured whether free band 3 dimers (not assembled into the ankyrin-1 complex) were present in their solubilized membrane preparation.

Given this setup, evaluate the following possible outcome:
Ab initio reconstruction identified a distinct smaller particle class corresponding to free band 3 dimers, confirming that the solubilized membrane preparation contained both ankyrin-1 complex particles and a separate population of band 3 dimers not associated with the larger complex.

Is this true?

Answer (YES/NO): YES